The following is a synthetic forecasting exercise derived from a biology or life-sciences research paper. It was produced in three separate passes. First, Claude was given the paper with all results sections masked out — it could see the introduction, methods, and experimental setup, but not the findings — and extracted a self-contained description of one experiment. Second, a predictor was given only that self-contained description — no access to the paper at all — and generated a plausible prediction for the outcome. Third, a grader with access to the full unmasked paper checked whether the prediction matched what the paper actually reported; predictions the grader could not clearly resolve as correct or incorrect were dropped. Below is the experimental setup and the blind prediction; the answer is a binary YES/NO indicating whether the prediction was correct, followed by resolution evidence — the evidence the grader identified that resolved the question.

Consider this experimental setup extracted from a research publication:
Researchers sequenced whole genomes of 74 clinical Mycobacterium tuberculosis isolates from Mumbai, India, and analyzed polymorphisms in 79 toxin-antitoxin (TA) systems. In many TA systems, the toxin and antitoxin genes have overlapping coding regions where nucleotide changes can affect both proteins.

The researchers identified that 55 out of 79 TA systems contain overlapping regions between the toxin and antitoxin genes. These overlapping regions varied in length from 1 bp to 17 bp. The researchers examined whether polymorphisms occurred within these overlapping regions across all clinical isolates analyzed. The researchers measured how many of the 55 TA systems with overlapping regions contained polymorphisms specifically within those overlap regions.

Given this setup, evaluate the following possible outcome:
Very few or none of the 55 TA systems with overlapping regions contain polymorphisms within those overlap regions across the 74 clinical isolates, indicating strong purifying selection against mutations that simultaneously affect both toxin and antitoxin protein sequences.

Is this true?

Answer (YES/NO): YES